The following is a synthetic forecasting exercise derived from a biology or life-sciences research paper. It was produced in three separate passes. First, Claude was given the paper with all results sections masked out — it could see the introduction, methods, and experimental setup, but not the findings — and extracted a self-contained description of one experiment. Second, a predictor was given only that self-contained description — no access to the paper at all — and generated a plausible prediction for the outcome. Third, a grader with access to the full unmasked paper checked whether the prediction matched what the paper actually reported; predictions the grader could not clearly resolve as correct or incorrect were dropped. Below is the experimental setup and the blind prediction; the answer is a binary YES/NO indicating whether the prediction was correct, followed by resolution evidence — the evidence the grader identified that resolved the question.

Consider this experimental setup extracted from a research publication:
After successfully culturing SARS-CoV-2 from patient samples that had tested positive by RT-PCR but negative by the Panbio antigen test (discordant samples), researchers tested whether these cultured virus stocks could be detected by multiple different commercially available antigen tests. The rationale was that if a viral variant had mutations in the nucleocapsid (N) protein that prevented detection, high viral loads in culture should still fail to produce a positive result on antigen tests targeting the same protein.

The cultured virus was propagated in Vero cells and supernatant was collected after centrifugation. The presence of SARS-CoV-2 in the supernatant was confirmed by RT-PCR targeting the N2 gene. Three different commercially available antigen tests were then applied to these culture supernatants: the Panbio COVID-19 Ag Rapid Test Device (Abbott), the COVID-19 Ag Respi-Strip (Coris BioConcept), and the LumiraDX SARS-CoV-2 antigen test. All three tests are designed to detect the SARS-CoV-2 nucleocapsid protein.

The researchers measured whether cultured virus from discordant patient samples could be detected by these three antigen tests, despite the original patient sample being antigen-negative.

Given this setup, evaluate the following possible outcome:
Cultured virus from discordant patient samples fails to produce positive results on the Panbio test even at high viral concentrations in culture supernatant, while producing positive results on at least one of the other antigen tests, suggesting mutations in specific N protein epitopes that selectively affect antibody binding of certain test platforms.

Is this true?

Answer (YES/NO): NO